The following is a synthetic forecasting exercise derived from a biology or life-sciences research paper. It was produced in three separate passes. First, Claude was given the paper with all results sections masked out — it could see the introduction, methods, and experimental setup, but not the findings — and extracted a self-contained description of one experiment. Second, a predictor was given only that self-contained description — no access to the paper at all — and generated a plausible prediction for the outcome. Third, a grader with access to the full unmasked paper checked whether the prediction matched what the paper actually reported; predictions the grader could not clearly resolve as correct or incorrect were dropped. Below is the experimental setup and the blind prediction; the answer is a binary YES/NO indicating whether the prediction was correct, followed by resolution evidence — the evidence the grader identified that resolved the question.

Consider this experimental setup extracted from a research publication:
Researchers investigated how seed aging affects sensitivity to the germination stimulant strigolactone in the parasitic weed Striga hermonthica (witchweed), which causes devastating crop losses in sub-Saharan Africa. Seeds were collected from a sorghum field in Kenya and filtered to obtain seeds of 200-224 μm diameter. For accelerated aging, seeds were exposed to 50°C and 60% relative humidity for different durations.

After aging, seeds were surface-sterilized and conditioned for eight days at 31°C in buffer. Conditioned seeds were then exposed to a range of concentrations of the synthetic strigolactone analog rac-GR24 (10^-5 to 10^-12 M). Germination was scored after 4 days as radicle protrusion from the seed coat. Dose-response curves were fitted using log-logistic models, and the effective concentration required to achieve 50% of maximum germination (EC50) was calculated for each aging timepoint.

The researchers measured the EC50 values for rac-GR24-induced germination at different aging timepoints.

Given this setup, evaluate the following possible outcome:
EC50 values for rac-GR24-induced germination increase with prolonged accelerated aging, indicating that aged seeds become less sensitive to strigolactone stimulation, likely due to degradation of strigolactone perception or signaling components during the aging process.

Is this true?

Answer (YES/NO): YES